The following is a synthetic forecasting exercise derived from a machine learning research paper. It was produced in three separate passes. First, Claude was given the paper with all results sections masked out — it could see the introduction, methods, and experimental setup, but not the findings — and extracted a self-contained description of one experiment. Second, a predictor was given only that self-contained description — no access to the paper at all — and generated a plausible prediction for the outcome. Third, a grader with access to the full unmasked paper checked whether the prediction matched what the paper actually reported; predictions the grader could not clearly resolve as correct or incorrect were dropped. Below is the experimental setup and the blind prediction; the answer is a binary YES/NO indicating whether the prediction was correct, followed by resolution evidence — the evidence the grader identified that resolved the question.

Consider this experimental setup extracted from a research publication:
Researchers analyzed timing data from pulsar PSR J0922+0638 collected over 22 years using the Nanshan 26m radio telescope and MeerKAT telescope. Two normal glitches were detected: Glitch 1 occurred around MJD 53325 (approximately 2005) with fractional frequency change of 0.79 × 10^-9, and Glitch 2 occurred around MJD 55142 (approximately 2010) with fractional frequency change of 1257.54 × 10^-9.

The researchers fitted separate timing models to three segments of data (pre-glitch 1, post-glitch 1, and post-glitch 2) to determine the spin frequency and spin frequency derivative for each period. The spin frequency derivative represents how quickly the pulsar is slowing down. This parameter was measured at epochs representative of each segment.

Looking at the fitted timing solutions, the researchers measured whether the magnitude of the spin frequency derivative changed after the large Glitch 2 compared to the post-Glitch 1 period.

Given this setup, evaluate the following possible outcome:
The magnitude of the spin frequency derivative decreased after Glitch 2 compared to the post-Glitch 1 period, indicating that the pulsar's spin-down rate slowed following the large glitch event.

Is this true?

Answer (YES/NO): NO